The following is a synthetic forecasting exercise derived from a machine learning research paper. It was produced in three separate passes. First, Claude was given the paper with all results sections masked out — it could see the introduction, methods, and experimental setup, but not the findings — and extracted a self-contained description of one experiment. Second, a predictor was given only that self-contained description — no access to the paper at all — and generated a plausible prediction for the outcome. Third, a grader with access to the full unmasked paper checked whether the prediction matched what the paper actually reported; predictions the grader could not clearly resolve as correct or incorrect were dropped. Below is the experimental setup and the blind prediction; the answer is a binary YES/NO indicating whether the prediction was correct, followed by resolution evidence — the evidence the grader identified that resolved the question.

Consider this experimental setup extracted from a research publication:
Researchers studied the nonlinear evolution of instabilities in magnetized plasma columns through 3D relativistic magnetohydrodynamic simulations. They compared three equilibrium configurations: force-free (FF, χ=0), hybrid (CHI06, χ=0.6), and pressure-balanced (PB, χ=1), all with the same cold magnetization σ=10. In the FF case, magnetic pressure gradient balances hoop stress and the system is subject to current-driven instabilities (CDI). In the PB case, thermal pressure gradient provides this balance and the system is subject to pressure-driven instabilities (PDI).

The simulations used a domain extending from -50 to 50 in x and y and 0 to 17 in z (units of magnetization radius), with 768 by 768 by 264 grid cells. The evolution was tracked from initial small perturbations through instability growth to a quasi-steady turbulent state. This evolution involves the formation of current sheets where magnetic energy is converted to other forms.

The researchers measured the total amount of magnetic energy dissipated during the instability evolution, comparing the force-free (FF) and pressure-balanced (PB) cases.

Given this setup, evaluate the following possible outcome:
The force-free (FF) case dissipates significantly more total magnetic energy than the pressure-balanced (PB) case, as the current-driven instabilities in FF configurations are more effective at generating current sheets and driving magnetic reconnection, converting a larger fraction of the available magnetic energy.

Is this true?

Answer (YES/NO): NO